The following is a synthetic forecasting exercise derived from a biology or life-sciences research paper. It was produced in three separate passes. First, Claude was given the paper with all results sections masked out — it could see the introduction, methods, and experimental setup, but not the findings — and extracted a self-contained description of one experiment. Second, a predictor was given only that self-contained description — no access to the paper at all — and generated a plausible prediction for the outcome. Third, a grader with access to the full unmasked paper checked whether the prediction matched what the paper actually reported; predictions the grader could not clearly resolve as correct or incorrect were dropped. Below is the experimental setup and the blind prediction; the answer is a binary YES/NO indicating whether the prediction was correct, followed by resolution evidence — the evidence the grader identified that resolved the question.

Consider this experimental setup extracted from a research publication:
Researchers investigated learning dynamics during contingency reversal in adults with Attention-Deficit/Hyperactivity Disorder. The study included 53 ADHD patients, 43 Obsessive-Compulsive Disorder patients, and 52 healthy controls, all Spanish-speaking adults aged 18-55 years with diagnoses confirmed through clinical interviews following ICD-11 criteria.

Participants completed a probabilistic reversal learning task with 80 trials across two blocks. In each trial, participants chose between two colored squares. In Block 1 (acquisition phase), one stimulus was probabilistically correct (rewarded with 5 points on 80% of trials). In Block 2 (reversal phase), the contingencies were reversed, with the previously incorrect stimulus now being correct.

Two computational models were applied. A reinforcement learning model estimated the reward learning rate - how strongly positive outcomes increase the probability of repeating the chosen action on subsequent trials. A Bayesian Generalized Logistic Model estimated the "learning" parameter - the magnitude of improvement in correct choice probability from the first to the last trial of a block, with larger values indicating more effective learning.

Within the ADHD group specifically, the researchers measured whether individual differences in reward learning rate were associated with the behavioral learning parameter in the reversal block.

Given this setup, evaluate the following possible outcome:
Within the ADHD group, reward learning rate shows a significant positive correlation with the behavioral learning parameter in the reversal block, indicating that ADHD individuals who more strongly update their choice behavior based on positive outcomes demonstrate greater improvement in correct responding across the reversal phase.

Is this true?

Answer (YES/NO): NO